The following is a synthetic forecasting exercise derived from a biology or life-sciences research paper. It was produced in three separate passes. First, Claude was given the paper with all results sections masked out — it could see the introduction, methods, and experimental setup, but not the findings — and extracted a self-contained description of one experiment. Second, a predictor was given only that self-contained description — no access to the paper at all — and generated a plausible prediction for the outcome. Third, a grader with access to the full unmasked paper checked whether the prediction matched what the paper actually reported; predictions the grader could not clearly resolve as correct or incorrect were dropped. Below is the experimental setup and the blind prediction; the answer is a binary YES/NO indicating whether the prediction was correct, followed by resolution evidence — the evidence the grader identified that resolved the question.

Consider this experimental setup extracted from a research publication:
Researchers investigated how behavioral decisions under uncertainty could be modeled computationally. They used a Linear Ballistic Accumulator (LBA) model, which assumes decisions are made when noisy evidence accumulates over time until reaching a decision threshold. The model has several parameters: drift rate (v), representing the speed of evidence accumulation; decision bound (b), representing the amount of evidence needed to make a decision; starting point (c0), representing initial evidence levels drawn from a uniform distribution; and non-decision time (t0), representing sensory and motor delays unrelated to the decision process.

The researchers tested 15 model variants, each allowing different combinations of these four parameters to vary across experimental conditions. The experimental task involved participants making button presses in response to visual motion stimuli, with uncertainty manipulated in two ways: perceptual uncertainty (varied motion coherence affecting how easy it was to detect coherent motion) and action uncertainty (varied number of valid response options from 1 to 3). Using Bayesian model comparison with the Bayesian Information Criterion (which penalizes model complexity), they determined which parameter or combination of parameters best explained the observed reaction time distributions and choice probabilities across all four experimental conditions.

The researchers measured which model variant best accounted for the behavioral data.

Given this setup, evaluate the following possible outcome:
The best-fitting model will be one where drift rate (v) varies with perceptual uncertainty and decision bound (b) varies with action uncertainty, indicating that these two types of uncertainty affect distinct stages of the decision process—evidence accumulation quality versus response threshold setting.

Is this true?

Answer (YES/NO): NO